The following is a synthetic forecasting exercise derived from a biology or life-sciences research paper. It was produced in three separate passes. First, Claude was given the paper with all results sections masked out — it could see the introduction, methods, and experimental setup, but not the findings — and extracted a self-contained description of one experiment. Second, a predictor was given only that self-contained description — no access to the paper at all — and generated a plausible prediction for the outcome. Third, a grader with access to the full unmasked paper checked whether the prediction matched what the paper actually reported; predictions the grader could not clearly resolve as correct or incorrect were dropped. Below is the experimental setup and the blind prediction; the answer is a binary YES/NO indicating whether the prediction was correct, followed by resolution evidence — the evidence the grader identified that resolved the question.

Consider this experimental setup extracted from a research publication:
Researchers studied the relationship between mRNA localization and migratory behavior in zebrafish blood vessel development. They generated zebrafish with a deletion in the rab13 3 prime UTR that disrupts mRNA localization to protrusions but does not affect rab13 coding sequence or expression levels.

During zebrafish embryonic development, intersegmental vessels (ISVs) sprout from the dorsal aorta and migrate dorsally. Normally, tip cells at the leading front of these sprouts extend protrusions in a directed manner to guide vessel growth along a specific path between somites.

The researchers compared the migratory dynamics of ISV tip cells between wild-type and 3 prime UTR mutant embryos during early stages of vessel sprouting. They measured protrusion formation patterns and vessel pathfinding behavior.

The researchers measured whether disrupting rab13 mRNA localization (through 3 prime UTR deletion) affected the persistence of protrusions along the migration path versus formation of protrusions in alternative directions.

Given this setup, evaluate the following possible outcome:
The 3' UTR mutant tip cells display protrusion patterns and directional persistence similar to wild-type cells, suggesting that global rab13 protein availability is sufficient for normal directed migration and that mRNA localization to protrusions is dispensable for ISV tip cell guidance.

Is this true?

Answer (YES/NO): NO